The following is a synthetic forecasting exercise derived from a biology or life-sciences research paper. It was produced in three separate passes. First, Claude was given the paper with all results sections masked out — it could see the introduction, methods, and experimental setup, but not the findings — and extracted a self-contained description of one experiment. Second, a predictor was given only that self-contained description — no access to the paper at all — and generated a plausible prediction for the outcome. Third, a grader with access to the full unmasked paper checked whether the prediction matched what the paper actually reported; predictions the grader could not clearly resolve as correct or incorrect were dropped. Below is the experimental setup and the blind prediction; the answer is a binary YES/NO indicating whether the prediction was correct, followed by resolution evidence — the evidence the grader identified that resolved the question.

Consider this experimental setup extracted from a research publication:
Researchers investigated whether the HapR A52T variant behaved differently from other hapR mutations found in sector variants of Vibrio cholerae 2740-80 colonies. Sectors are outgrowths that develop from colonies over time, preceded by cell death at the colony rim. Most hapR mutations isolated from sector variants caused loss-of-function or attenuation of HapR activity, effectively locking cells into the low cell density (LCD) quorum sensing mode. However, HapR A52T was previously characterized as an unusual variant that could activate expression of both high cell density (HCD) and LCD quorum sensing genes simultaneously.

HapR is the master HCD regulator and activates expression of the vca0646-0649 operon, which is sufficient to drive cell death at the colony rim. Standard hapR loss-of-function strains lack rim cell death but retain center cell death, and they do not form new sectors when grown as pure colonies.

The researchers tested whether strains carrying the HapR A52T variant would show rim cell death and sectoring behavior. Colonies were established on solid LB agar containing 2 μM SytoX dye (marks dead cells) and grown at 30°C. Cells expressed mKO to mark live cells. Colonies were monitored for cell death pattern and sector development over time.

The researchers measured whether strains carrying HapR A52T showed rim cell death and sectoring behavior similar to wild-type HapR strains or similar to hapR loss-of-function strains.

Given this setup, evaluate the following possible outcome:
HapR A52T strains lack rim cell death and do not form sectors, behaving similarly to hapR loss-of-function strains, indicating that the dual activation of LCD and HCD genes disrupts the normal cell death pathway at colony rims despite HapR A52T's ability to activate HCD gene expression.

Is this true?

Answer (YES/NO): YES